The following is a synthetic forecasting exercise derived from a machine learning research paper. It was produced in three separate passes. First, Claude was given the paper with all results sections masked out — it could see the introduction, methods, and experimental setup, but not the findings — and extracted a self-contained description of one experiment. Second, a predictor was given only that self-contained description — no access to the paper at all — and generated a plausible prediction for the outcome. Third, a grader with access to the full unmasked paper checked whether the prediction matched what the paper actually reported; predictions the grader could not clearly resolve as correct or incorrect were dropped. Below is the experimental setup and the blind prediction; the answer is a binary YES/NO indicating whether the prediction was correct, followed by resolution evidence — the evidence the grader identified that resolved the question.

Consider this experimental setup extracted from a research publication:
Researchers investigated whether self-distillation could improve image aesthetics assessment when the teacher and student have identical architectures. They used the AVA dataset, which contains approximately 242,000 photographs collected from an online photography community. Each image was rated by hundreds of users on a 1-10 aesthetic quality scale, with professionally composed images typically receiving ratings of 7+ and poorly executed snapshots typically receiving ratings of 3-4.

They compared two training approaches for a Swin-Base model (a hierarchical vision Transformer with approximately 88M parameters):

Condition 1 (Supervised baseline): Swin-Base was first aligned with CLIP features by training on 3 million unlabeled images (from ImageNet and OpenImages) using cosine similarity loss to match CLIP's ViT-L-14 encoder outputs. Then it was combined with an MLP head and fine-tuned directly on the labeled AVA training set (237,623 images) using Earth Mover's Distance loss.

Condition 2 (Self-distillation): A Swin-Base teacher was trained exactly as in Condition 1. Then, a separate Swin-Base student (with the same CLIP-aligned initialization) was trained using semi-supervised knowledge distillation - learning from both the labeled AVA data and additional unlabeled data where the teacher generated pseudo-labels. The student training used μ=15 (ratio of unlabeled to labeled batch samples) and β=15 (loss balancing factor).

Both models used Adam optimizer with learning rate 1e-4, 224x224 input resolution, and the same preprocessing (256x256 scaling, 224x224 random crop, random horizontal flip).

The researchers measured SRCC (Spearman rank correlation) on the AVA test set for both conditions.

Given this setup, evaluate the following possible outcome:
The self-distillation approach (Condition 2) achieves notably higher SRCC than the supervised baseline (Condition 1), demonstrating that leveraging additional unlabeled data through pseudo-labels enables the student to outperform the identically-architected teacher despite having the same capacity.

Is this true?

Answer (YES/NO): NO